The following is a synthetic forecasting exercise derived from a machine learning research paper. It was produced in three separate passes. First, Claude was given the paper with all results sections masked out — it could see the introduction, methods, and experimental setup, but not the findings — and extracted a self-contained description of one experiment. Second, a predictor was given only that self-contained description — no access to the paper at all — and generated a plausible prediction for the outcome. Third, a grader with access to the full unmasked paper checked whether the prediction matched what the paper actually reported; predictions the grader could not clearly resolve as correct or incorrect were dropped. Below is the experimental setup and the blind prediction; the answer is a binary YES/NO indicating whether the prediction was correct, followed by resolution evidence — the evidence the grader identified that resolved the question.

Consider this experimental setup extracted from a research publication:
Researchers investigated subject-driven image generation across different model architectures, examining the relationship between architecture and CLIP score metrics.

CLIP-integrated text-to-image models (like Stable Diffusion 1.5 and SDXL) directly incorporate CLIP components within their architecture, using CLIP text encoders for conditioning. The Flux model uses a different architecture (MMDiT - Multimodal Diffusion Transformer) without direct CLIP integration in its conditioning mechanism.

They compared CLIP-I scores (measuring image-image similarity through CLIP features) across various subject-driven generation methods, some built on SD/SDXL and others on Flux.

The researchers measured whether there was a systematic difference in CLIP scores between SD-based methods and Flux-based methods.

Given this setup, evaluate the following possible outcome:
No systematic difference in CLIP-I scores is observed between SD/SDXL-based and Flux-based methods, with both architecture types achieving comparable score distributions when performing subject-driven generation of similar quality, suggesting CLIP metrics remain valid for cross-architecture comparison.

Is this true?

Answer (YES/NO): NO